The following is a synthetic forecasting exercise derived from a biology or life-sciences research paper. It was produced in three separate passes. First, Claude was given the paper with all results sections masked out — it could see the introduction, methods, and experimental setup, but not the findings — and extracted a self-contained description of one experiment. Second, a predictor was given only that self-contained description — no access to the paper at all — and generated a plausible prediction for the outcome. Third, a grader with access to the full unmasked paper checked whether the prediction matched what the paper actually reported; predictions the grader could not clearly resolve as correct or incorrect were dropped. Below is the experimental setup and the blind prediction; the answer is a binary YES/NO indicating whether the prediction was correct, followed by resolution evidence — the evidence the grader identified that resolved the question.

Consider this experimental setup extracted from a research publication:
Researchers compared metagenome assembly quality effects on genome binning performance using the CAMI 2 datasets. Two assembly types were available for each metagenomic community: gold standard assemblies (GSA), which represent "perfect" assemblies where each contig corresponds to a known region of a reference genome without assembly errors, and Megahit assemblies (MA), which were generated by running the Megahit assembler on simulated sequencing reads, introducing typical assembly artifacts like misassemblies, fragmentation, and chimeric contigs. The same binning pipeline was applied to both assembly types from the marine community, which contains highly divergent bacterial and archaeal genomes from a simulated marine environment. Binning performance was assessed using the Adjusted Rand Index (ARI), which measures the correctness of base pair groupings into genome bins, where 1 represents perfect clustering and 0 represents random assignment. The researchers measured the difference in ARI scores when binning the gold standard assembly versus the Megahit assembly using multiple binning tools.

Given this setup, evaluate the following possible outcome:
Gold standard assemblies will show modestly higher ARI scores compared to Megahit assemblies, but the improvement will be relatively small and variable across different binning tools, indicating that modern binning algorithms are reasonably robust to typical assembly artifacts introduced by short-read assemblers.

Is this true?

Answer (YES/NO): NO